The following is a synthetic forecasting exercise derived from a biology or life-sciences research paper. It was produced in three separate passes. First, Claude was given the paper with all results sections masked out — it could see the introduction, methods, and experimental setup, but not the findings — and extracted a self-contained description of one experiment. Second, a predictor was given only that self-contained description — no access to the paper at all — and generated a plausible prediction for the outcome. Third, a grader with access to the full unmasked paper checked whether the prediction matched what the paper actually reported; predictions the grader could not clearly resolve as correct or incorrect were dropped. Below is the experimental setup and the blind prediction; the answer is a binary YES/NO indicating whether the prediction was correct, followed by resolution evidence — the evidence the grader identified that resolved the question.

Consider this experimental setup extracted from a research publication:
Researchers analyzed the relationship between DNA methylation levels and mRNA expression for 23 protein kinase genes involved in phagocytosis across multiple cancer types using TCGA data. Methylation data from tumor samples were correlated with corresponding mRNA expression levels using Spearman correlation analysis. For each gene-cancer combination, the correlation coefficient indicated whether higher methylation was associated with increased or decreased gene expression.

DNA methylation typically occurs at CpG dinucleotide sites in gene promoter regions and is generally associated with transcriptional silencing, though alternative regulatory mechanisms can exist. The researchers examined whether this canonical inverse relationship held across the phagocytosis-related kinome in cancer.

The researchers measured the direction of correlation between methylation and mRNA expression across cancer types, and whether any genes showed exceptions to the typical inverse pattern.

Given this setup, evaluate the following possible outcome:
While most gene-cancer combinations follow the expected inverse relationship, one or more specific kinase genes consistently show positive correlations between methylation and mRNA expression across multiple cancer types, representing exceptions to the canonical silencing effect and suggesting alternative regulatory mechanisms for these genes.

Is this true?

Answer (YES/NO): NO